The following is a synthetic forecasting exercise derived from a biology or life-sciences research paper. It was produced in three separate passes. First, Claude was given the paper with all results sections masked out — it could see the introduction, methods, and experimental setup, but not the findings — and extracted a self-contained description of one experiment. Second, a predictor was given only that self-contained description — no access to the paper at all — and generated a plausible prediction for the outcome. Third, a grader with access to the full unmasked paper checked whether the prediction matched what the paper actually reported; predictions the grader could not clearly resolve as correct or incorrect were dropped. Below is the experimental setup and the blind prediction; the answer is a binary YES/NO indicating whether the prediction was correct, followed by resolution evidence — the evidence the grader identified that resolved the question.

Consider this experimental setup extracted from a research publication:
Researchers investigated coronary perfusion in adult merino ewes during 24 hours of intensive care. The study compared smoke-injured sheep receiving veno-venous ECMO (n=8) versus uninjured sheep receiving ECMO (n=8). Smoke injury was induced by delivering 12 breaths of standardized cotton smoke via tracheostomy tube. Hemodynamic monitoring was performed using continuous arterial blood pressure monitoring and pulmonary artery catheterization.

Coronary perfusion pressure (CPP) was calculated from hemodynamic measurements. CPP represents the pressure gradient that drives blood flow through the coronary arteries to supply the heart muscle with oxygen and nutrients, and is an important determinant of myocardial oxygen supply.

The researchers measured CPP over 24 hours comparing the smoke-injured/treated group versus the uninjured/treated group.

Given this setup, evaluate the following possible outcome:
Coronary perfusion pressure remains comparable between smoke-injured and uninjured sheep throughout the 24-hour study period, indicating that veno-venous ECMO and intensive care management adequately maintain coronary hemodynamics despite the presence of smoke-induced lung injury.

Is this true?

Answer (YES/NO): NO